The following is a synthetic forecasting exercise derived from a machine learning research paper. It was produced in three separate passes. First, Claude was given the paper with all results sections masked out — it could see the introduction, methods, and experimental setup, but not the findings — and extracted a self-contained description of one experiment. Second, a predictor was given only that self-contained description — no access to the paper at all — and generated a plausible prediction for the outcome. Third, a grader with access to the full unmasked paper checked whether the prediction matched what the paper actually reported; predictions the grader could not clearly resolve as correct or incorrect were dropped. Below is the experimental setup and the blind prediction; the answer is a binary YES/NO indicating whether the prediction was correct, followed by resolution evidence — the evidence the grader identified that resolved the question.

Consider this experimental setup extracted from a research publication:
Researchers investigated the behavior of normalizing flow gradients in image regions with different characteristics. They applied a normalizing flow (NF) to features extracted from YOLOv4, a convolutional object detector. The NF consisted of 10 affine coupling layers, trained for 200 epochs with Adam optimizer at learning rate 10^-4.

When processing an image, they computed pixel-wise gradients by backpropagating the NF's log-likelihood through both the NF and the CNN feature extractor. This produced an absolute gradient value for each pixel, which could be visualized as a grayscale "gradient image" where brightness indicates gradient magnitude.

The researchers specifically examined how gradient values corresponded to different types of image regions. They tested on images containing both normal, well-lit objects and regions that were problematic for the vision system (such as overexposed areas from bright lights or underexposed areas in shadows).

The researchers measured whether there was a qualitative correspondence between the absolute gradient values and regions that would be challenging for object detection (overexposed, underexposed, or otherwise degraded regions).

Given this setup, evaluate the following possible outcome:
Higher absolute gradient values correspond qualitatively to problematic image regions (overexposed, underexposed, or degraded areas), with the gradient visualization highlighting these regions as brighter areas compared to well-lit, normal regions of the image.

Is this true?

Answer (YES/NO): YES